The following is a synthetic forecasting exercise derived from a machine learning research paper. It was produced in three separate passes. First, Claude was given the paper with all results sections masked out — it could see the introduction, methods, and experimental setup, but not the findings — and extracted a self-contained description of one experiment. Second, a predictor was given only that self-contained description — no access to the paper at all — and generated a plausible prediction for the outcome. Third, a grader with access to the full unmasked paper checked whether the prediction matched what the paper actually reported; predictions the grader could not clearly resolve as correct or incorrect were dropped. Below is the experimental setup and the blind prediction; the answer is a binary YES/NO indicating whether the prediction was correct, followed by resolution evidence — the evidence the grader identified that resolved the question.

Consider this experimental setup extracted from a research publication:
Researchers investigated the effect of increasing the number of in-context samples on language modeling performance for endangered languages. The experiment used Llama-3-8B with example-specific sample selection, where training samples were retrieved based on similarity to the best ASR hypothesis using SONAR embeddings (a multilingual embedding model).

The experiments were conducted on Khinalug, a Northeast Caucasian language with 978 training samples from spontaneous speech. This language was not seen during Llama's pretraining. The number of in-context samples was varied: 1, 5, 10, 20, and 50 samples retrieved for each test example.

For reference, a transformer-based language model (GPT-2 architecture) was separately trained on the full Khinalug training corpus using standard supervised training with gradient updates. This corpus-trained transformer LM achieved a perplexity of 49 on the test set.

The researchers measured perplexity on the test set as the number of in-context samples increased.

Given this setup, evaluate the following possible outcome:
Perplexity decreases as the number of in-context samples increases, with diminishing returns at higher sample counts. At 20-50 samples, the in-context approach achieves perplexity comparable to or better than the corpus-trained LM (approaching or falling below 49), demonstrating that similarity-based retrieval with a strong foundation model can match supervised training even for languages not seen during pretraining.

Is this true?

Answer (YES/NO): YES